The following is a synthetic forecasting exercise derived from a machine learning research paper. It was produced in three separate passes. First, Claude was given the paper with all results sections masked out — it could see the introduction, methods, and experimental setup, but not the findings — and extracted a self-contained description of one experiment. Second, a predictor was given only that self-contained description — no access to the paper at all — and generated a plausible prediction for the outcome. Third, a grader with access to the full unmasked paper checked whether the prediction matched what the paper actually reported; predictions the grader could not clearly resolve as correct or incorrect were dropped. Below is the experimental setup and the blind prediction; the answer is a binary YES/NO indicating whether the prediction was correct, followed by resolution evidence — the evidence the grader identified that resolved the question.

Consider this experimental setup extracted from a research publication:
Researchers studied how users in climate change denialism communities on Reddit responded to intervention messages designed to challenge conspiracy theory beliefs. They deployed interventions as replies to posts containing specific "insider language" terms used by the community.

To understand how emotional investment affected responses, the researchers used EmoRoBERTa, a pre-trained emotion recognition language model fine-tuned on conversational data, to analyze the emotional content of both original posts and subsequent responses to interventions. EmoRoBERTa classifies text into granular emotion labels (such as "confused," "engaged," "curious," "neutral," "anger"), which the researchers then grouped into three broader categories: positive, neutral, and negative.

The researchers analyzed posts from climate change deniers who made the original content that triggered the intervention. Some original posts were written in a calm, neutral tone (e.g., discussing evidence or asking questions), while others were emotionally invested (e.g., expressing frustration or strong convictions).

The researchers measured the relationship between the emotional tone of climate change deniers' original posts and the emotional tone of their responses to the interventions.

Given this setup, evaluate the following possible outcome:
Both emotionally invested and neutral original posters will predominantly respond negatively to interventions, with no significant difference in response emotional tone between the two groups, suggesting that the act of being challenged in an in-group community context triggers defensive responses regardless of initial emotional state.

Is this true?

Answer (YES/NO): NO